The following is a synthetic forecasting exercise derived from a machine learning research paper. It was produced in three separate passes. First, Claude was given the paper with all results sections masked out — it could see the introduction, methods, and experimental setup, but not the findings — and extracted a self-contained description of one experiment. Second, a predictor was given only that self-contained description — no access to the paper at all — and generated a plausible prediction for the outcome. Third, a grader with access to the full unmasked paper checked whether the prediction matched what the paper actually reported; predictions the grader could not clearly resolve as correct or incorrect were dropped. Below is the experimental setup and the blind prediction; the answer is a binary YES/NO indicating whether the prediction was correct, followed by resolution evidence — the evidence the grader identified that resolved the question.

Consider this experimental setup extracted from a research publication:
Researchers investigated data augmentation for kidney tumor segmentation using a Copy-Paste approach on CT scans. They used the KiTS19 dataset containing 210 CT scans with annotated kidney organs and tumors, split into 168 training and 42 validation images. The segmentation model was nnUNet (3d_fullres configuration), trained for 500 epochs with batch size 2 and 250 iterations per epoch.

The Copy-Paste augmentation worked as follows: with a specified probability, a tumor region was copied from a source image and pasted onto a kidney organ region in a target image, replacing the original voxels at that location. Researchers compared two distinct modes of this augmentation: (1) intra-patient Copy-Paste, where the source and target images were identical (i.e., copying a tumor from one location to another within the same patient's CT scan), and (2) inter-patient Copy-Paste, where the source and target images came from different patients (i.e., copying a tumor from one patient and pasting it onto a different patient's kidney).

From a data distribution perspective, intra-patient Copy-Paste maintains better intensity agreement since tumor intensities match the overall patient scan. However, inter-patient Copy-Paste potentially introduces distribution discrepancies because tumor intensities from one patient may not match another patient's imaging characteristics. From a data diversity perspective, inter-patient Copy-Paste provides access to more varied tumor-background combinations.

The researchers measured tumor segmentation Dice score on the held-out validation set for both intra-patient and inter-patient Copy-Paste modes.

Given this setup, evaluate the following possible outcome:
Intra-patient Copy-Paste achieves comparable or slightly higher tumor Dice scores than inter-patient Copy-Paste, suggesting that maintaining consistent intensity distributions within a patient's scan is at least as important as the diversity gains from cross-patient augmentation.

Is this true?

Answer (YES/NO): NO